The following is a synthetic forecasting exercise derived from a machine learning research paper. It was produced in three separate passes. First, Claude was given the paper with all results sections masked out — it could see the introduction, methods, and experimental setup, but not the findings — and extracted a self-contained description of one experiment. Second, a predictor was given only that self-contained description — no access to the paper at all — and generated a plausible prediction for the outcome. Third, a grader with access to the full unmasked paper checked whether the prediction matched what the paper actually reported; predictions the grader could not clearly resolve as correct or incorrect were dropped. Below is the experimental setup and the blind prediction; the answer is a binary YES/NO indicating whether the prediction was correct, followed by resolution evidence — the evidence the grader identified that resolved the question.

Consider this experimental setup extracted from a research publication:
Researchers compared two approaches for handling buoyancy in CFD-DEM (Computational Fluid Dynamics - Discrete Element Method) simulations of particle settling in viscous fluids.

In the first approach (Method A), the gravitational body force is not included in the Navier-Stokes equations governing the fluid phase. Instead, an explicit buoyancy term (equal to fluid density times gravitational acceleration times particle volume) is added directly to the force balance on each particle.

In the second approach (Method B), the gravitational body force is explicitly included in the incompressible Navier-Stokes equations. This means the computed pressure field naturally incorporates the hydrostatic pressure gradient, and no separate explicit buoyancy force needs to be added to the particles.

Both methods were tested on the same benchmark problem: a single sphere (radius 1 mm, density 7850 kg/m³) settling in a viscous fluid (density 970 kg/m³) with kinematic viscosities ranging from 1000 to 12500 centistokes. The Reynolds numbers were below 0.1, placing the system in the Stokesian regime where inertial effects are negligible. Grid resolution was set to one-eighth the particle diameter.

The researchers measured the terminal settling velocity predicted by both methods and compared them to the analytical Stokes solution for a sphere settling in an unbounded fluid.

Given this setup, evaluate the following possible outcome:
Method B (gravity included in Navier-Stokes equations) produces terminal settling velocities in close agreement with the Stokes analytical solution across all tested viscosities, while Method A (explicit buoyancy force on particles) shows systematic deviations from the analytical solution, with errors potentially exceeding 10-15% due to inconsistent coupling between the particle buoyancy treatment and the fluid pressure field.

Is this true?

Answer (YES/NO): NO